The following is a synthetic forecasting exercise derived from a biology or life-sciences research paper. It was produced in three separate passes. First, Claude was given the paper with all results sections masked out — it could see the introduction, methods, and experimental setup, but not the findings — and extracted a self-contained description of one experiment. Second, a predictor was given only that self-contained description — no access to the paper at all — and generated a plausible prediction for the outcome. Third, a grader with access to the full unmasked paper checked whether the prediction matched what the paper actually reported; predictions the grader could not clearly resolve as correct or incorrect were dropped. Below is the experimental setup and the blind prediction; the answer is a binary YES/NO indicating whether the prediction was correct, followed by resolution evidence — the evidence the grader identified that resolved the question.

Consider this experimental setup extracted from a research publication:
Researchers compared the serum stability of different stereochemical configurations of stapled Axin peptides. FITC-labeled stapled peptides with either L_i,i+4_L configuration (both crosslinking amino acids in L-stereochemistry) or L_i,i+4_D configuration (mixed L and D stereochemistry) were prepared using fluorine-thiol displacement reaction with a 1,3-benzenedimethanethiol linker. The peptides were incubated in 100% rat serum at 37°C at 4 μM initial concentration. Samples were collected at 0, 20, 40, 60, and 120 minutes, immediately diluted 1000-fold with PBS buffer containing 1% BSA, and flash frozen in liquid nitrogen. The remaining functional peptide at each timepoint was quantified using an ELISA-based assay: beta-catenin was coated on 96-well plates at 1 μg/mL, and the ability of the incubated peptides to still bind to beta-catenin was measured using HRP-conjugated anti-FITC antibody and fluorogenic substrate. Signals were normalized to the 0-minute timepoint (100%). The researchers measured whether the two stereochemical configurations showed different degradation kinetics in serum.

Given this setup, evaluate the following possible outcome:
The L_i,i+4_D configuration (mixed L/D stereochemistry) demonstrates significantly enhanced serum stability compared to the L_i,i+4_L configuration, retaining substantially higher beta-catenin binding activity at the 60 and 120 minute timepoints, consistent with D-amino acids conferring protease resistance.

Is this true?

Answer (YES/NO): NO